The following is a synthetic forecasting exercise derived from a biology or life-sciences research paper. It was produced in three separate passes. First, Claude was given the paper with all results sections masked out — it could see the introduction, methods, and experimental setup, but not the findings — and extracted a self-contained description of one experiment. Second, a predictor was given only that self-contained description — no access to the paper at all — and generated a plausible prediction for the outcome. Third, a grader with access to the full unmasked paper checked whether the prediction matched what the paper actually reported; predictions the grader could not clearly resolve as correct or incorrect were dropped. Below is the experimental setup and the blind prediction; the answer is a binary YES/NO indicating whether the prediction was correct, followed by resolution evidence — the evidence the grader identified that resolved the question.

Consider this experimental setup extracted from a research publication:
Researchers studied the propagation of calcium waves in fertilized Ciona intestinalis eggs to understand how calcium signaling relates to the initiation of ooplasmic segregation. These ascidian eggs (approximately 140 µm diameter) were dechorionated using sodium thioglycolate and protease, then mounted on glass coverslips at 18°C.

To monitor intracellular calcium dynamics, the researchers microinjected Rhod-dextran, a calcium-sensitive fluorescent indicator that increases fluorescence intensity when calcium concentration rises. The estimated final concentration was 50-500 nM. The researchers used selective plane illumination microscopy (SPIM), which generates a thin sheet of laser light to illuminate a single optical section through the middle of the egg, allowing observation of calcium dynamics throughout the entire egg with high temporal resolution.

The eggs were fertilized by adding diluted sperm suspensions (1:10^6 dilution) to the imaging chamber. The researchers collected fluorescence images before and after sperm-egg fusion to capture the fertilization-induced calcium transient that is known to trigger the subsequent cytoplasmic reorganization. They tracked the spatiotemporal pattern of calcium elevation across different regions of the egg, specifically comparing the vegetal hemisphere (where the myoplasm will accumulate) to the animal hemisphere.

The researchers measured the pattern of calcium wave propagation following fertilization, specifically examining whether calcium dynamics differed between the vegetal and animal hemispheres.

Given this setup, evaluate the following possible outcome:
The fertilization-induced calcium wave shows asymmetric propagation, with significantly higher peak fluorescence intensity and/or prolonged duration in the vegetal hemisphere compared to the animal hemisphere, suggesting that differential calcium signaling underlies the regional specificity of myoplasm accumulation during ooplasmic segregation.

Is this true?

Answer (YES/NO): NO